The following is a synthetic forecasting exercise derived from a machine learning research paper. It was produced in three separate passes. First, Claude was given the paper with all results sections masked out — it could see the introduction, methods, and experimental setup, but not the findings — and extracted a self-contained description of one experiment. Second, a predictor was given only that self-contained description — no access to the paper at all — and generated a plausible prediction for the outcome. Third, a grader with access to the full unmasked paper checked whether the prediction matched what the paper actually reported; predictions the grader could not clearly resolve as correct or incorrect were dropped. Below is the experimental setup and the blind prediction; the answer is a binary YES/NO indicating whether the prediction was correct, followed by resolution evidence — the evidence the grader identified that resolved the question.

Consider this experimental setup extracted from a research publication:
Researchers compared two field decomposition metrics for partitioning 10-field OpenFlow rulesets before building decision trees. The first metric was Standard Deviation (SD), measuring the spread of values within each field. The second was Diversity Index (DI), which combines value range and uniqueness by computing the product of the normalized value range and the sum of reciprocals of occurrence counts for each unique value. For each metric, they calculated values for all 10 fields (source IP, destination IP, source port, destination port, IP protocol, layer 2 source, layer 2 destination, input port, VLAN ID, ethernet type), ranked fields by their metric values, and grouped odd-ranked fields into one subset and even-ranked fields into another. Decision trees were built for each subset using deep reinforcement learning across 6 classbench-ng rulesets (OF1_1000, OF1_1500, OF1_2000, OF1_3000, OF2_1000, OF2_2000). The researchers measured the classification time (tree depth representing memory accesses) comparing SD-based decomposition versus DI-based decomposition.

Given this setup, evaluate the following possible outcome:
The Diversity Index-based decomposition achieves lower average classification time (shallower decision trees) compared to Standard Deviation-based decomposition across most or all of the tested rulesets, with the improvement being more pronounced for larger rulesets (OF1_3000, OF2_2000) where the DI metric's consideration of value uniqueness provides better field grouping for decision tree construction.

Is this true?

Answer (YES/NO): NO